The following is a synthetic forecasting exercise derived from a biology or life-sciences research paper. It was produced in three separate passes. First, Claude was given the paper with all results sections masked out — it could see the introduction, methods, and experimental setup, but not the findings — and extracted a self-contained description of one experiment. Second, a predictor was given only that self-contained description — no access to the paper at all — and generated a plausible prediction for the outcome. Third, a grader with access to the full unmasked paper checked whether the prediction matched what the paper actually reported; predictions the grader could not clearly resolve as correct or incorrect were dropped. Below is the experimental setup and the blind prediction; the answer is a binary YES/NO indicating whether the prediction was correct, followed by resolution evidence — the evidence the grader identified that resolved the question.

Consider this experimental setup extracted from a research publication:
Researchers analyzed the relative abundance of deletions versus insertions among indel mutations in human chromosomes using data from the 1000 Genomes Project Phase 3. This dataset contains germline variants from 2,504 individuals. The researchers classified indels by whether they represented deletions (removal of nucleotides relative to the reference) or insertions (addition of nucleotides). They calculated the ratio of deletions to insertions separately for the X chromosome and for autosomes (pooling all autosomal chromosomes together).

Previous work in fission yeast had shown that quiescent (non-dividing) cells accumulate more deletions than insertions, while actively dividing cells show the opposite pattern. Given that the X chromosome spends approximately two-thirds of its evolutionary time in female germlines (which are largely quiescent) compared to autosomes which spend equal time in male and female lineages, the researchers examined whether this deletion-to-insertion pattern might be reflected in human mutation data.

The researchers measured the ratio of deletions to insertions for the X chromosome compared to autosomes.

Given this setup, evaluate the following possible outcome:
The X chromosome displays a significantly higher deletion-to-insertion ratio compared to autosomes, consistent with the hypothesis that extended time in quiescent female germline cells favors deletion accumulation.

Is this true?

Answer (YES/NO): YES